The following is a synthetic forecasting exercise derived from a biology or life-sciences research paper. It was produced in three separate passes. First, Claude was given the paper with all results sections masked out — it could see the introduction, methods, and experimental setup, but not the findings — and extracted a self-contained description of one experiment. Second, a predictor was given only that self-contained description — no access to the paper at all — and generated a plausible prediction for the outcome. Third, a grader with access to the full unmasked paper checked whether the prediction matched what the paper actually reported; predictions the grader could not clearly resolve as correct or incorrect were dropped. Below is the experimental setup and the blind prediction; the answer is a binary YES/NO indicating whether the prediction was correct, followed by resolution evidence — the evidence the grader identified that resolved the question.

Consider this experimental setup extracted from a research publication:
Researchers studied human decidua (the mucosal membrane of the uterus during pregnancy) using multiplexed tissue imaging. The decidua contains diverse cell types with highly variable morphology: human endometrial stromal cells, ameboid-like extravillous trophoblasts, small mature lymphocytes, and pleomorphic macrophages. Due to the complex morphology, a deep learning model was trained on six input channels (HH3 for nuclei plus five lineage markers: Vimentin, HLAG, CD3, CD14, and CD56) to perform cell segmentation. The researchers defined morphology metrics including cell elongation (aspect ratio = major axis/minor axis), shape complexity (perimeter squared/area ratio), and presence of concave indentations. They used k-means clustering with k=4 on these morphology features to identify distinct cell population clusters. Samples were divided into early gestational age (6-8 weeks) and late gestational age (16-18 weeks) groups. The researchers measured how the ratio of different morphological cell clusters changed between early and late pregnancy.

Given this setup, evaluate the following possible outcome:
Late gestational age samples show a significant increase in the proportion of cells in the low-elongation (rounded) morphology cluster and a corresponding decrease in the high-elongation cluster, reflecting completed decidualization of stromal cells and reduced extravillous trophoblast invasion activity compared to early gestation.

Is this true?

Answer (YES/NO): NO